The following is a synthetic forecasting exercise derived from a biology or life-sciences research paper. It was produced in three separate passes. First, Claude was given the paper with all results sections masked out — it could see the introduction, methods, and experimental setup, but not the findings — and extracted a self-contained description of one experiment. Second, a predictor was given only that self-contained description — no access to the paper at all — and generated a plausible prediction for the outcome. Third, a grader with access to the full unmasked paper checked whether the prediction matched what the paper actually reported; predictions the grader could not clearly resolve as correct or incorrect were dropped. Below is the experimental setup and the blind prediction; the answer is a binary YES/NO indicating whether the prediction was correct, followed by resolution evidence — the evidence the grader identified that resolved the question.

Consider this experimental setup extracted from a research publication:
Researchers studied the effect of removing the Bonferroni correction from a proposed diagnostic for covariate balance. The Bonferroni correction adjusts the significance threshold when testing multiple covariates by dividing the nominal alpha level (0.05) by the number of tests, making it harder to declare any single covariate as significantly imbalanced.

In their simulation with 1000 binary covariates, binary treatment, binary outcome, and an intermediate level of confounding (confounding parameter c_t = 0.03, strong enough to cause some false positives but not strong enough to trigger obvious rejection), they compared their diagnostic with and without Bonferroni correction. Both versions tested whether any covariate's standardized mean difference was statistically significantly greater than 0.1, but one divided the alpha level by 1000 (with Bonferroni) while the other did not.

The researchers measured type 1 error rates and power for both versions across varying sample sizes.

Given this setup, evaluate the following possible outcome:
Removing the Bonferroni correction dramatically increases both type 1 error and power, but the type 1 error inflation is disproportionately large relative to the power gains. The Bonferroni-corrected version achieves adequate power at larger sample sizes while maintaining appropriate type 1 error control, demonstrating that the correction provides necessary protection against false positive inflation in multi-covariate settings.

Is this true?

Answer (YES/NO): NO